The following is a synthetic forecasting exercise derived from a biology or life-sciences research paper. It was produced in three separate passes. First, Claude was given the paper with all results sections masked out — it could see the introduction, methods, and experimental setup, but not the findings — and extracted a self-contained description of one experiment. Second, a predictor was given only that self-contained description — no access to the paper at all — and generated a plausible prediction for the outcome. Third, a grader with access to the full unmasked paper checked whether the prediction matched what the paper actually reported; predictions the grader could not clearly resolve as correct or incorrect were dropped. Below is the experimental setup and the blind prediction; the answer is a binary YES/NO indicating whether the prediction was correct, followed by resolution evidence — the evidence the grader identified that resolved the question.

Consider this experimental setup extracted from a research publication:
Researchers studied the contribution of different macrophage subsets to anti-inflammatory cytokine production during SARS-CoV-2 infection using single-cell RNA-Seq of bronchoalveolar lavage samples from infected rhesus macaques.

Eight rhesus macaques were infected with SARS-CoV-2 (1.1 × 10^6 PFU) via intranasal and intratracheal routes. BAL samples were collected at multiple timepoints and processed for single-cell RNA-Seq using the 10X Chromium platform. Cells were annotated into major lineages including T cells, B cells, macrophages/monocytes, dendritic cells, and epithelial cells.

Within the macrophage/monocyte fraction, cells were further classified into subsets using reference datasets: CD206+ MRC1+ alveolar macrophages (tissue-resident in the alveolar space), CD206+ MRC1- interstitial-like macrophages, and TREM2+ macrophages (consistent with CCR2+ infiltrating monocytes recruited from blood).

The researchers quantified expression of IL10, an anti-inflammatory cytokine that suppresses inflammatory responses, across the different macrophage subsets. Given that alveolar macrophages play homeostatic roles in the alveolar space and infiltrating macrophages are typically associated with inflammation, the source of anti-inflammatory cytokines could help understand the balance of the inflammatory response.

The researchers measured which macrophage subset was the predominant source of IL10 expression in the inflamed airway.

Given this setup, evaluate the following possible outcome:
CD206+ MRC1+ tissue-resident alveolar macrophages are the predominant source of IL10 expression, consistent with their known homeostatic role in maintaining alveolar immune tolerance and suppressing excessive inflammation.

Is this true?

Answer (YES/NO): NO